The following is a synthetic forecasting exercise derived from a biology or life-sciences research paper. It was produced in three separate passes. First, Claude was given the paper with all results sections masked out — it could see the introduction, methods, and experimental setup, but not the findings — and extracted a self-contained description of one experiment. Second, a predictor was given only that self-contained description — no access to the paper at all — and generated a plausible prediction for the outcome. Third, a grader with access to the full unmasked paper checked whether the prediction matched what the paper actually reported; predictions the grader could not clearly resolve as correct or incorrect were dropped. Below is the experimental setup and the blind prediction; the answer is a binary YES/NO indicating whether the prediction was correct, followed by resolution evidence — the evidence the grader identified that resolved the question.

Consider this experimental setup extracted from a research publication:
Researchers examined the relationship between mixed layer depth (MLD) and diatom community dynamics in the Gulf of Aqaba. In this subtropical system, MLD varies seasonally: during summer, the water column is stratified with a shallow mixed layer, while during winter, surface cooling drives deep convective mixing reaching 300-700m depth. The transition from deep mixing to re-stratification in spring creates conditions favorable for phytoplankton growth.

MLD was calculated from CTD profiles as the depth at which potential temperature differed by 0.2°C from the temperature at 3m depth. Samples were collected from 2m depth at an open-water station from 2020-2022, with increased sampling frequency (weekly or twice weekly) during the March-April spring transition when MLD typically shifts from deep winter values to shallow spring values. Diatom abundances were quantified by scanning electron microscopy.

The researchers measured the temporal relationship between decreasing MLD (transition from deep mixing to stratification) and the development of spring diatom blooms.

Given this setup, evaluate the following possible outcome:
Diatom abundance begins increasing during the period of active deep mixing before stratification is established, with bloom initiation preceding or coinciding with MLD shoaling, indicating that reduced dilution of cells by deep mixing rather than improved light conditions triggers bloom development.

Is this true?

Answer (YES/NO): NO